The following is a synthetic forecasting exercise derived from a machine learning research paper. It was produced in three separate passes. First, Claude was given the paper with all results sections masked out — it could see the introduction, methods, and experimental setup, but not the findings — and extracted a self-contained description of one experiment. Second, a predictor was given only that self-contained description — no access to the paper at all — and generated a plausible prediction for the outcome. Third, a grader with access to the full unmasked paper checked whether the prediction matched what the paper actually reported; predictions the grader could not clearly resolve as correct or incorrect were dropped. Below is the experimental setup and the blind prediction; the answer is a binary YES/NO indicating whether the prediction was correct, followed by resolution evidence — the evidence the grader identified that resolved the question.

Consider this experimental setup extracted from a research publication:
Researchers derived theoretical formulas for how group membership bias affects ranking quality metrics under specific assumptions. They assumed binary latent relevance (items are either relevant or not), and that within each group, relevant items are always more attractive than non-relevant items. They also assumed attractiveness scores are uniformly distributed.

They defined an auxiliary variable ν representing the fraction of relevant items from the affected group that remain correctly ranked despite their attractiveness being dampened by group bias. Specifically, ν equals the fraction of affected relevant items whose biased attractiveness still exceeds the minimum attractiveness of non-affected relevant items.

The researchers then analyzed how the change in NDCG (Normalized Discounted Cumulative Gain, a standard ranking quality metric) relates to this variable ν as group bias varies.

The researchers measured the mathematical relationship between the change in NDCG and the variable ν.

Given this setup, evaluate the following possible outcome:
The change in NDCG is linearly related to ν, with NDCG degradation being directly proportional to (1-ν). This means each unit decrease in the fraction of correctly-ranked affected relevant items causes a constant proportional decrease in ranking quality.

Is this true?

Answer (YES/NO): YES